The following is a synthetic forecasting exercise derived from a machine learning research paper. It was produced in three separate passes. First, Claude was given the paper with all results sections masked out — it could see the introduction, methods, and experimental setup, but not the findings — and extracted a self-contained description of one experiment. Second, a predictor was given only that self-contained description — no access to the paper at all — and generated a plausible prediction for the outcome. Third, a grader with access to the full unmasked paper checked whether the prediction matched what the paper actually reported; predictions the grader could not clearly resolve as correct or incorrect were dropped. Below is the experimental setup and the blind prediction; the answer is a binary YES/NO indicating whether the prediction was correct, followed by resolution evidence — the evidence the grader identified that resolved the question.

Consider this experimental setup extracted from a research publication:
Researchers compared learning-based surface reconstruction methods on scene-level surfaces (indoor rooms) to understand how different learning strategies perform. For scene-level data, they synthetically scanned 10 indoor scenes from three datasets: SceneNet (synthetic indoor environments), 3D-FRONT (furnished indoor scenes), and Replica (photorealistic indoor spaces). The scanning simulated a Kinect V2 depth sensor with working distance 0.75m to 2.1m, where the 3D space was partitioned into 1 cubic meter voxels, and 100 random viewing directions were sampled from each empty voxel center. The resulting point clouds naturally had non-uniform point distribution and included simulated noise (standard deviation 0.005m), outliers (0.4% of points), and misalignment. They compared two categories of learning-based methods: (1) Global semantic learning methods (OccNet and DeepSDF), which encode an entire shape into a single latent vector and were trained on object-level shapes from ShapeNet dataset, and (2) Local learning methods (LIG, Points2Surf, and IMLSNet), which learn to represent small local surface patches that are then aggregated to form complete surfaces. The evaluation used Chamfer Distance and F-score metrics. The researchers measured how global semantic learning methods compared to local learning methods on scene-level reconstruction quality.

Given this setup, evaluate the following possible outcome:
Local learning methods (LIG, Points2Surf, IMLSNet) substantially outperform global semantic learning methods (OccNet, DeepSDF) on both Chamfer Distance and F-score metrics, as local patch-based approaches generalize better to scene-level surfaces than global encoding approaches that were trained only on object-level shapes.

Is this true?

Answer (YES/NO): YES